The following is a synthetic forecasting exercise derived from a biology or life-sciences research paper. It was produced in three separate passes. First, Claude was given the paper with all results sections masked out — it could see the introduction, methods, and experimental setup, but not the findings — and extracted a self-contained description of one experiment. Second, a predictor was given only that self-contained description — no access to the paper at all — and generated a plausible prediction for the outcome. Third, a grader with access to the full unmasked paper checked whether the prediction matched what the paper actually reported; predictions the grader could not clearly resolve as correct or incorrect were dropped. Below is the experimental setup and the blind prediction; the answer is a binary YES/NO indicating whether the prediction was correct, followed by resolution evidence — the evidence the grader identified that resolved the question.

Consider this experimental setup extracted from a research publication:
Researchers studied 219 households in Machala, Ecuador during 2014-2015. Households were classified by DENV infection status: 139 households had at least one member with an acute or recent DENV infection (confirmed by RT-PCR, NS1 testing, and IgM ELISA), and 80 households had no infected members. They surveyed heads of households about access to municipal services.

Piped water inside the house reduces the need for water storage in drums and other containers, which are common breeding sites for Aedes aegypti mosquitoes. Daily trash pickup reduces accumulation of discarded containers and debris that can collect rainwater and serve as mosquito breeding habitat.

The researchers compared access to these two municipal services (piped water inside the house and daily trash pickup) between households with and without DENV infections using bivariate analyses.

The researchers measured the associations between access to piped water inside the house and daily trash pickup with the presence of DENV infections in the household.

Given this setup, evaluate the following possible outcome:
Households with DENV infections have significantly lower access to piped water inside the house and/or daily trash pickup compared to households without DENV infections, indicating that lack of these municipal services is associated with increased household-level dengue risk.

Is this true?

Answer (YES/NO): YES